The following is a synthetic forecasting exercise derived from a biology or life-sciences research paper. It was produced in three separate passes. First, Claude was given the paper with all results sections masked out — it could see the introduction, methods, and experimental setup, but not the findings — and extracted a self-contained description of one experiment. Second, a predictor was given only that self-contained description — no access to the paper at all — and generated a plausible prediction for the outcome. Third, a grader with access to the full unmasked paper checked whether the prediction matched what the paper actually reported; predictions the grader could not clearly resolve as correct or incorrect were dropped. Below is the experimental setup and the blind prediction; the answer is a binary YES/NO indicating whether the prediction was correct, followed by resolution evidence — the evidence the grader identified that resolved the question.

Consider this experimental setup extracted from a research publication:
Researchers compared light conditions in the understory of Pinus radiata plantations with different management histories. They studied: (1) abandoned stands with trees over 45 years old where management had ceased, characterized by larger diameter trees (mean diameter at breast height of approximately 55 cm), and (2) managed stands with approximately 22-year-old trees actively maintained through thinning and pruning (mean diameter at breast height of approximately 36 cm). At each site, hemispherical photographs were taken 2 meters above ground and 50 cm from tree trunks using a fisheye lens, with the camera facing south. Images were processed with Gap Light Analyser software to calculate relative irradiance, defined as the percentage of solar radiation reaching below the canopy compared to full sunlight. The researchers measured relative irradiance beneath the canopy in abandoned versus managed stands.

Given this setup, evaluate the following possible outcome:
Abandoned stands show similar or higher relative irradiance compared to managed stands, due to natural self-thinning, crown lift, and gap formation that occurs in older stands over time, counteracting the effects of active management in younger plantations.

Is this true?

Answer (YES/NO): YES